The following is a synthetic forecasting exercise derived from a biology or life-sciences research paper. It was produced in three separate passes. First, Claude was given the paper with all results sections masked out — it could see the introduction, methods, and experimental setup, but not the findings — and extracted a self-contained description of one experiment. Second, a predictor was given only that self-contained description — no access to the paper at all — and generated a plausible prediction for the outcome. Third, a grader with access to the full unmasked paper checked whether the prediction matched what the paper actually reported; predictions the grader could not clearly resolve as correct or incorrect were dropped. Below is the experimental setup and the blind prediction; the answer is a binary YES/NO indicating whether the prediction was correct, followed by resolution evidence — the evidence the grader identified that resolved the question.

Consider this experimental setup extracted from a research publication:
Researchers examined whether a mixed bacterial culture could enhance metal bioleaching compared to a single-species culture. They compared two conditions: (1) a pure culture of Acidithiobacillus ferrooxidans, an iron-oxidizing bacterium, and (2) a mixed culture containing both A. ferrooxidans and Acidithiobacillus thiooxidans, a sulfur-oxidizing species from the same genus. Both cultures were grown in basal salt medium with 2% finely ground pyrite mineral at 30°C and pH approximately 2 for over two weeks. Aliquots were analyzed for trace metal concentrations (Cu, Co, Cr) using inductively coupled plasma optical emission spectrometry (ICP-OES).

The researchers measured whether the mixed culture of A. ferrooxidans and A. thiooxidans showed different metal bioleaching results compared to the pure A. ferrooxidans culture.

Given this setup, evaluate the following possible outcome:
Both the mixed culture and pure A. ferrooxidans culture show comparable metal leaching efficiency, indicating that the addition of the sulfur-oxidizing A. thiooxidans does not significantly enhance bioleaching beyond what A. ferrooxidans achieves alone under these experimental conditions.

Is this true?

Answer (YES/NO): YES